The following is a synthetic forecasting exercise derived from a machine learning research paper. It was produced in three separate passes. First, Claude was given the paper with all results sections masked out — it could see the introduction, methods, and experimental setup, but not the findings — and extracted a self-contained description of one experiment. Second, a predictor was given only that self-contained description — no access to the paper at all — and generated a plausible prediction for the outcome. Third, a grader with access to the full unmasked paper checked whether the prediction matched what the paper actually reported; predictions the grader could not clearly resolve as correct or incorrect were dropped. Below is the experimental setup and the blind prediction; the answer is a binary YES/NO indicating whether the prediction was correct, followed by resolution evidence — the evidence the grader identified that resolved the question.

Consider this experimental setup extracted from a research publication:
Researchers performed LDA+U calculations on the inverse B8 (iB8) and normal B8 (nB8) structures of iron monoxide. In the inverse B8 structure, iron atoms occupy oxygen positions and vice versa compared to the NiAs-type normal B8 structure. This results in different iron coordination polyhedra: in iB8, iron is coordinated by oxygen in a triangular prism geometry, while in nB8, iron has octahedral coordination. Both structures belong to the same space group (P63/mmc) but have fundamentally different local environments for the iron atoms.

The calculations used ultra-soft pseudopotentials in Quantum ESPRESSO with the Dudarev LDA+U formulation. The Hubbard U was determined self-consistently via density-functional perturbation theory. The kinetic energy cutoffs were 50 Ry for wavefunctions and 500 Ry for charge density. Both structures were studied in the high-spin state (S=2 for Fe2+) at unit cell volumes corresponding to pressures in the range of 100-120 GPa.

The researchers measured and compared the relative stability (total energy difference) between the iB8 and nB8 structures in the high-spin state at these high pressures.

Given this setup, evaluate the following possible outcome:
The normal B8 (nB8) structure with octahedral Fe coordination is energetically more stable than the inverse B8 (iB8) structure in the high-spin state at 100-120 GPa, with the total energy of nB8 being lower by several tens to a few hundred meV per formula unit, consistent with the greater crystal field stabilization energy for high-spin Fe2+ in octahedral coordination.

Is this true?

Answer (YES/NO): NO